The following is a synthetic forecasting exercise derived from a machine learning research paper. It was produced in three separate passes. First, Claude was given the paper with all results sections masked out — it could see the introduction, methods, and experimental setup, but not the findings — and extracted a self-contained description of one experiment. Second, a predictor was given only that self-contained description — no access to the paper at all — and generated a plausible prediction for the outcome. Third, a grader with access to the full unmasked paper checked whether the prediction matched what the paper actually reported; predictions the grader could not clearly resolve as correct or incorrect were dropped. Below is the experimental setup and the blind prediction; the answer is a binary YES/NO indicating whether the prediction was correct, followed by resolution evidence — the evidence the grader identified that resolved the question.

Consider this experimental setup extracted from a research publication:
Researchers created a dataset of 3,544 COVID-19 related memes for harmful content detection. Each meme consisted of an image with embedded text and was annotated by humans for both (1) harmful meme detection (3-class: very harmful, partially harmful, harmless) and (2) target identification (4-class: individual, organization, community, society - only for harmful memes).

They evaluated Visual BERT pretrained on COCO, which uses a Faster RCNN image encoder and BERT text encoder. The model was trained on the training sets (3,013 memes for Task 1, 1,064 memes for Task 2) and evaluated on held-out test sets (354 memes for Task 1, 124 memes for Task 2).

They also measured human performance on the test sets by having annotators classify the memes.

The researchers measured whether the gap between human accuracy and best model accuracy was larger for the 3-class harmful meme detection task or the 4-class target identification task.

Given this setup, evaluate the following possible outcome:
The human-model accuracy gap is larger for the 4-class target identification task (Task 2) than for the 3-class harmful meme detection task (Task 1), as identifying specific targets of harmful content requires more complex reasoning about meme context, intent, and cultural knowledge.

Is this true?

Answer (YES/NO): NO